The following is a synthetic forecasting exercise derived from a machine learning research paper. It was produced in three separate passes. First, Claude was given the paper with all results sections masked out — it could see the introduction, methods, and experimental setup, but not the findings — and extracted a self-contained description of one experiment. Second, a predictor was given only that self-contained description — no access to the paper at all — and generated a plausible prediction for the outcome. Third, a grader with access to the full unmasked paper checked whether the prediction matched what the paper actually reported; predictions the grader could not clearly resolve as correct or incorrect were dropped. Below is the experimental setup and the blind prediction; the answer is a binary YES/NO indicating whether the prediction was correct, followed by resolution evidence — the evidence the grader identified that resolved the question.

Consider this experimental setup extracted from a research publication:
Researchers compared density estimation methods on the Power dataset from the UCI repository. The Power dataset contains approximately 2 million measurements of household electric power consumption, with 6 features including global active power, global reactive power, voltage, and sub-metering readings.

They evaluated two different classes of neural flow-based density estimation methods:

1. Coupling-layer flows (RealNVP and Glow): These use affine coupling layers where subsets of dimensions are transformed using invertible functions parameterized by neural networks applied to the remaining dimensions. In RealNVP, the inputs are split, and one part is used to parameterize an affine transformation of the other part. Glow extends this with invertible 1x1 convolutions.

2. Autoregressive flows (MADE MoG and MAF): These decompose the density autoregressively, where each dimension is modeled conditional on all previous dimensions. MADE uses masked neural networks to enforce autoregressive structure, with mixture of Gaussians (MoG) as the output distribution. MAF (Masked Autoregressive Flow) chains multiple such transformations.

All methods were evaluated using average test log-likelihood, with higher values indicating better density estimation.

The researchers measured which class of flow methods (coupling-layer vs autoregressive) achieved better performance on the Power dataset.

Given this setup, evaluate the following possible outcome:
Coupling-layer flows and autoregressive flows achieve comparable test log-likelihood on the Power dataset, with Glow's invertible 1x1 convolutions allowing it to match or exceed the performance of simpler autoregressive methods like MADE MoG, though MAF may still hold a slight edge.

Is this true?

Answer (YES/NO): NO